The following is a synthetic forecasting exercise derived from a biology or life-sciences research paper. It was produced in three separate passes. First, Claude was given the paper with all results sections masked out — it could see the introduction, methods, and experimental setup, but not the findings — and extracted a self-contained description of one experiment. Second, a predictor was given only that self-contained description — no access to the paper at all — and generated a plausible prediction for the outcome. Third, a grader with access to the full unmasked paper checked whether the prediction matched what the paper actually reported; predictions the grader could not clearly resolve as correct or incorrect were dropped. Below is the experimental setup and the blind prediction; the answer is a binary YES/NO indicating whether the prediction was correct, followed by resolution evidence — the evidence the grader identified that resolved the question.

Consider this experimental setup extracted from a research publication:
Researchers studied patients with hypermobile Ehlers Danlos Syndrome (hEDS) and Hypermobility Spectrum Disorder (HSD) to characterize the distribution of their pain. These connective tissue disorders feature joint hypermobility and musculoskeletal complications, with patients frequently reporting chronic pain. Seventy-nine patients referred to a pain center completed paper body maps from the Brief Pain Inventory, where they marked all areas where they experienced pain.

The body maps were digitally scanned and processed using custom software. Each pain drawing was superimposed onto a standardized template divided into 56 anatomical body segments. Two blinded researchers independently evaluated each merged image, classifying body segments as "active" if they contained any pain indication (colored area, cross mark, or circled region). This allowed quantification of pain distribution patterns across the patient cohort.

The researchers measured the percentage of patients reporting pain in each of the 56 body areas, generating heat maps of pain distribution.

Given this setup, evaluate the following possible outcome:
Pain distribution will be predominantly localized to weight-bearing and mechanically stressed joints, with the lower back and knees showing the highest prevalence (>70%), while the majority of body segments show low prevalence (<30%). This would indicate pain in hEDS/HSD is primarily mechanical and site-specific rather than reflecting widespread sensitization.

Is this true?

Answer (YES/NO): NO